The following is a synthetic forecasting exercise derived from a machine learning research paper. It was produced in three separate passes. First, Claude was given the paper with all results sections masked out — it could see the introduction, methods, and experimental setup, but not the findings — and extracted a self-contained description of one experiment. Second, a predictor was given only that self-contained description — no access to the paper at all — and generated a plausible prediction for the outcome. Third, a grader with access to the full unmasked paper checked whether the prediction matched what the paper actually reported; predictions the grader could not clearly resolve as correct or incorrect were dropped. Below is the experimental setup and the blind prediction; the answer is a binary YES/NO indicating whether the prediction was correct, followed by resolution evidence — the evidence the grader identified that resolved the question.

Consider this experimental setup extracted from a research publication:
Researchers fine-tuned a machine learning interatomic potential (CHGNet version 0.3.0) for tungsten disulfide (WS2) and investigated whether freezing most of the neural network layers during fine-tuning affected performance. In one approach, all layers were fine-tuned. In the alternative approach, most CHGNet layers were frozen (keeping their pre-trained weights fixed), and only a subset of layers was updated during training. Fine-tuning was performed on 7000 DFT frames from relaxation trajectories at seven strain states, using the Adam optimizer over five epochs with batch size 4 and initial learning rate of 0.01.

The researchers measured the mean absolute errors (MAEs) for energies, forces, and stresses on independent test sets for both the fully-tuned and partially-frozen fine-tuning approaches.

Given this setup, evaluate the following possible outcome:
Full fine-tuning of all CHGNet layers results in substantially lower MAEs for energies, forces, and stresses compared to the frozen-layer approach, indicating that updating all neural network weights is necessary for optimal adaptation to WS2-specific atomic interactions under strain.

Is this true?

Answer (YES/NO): NO